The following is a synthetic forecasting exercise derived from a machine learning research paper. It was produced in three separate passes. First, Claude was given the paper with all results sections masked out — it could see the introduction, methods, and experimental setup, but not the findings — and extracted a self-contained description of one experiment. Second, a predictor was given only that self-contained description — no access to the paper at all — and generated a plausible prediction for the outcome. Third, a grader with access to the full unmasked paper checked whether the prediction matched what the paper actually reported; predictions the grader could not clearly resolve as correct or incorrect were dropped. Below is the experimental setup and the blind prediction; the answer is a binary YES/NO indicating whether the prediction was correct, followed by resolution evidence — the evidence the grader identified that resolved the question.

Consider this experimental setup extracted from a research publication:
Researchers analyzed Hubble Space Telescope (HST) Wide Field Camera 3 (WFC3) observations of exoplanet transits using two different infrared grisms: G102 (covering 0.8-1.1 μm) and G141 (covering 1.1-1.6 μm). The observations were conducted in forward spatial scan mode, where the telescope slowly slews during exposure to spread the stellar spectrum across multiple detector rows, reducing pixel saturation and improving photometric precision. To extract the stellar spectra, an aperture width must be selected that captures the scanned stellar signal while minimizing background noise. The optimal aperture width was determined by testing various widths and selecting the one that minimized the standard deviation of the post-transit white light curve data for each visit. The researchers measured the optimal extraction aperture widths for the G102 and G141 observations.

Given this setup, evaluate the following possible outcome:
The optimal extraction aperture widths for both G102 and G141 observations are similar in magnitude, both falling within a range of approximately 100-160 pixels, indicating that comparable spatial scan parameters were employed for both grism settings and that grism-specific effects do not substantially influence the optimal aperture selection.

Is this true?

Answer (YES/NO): NO